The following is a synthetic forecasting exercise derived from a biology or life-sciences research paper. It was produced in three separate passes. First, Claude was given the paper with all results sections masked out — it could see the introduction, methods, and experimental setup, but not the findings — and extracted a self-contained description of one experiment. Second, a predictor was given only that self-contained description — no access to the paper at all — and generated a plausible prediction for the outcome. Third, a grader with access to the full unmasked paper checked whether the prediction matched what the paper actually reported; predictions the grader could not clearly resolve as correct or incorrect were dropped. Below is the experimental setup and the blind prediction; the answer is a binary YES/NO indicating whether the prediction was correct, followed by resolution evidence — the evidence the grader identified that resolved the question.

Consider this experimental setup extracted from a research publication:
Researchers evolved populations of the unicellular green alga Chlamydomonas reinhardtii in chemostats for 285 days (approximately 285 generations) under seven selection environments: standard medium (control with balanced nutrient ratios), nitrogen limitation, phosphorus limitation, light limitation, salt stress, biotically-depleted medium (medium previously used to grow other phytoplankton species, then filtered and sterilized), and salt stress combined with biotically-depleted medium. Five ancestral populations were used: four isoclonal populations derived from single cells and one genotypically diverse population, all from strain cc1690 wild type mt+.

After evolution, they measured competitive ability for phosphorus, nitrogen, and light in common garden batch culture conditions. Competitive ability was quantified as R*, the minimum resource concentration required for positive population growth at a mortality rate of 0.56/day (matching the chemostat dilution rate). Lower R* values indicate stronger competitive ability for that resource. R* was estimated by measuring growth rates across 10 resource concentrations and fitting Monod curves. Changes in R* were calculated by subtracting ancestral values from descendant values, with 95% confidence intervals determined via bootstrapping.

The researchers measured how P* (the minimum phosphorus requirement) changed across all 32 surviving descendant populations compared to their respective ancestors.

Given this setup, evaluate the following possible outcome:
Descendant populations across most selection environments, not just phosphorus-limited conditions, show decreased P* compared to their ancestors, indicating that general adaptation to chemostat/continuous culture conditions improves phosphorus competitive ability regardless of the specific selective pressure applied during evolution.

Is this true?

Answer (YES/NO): YES